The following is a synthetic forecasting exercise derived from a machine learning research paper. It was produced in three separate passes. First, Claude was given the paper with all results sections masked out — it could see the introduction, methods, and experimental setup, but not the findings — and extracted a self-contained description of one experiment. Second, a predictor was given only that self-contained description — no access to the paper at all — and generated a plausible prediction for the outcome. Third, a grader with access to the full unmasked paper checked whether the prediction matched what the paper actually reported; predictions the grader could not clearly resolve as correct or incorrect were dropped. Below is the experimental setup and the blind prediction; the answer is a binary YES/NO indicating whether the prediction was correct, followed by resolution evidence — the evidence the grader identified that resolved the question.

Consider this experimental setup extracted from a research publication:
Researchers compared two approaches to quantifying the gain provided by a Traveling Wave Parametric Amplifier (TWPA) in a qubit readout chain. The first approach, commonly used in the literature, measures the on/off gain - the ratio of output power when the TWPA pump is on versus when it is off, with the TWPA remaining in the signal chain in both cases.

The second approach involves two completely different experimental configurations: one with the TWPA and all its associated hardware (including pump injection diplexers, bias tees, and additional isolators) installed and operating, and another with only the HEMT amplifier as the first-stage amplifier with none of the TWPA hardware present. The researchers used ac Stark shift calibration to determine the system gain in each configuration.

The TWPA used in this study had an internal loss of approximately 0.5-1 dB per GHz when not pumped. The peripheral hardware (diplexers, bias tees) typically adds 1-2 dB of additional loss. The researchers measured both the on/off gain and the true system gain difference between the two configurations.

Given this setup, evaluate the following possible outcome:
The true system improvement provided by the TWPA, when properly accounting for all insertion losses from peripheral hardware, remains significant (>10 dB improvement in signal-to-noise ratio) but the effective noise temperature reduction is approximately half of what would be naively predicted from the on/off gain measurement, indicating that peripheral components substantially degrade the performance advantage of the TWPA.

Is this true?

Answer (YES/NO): NO